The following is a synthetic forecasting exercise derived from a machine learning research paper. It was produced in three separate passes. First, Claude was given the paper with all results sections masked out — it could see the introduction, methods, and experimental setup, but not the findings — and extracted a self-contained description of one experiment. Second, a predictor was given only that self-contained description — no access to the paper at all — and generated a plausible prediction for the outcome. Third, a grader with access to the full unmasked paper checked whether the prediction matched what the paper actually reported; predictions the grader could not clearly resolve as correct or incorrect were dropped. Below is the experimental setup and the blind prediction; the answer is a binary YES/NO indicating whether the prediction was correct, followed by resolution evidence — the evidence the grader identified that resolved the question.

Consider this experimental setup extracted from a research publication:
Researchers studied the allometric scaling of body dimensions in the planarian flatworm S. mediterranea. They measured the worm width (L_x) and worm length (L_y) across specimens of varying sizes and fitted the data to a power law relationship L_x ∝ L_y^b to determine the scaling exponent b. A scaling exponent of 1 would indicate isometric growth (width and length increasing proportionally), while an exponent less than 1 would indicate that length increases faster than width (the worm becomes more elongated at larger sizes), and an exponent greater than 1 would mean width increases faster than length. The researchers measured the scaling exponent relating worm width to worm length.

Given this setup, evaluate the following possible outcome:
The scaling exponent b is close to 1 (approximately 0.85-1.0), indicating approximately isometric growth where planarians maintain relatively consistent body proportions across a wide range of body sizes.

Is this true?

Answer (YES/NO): NO